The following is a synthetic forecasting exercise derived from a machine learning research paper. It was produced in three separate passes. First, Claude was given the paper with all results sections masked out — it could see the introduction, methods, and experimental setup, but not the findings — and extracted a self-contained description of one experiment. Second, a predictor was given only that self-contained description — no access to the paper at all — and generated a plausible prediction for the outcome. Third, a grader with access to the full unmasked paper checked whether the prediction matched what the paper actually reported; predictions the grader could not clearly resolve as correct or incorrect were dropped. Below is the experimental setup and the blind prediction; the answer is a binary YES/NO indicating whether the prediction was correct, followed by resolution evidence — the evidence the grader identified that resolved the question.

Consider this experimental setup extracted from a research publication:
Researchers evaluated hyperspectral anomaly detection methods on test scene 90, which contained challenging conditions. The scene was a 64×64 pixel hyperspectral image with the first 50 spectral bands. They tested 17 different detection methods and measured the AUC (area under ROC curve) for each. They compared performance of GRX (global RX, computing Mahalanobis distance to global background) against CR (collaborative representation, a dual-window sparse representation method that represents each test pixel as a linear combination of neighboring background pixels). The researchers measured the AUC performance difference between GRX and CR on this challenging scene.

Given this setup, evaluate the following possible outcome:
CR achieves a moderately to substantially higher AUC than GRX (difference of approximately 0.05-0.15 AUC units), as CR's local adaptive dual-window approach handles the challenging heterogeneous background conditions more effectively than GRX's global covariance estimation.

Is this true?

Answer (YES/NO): YES